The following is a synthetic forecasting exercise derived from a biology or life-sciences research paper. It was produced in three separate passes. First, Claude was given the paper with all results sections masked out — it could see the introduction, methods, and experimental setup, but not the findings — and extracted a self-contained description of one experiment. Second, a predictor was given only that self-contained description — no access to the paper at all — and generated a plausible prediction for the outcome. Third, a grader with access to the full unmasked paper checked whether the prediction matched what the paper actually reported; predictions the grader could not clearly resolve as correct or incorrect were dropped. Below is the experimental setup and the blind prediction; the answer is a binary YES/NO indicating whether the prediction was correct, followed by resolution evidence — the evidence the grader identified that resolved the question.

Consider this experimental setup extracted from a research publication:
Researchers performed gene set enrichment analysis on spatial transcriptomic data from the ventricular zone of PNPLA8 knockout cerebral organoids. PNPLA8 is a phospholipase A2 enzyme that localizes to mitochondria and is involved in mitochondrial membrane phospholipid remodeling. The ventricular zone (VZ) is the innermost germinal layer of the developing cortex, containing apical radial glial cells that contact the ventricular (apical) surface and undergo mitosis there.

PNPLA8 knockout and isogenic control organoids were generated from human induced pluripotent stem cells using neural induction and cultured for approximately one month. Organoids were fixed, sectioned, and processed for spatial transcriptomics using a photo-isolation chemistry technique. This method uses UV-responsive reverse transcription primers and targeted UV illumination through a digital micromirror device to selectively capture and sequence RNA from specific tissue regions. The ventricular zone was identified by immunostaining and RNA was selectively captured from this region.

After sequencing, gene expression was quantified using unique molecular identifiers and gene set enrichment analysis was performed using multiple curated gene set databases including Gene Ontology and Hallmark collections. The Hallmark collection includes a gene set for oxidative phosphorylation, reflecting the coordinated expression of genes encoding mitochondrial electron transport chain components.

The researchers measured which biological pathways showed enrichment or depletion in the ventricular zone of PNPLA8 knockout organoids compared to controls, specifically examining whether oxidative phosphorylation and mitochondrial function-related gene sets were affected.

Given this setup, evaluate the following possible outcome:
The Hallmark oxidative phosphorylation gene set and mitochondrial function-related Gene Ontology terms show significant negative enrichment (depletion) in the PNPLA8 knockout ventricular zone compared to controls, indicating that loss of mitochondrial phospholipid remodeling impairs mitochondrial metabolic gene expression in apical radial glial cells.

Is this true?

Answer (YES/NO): NO